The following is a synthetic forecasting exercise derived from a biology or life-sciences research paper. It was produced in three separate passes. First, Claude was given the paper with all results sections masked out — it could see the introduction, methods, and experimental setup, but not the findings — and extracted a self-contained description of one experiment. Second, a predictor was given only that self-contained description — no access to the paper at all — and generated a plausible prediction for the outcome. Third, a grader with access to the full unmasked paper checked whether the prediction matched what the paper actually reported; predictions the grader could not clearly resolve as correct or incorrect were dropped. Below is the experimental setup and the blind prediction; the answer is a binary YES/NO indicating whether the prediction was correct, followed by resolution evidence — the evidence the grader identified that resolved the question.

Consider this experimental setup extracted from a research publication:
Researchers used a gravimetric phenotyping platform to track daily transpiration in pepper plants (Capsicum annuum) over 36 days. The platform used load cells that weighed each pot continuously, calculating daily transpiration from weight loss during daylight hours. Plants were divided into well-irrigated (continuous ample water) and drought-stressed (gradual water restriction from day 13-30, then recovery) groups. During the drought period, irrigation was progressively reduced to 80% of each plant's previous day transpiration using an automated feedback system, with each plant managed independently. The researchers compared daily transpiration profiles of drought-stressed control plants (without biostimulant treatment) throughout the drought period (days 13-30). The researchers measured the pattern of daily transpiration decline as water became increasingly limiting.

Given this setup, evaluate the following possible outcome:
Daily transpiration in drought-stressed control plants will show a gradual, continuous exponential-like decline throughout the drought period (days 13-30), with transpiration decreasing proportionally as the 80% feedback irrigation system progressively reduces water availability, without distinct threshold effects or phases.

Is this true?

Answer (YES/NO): NO